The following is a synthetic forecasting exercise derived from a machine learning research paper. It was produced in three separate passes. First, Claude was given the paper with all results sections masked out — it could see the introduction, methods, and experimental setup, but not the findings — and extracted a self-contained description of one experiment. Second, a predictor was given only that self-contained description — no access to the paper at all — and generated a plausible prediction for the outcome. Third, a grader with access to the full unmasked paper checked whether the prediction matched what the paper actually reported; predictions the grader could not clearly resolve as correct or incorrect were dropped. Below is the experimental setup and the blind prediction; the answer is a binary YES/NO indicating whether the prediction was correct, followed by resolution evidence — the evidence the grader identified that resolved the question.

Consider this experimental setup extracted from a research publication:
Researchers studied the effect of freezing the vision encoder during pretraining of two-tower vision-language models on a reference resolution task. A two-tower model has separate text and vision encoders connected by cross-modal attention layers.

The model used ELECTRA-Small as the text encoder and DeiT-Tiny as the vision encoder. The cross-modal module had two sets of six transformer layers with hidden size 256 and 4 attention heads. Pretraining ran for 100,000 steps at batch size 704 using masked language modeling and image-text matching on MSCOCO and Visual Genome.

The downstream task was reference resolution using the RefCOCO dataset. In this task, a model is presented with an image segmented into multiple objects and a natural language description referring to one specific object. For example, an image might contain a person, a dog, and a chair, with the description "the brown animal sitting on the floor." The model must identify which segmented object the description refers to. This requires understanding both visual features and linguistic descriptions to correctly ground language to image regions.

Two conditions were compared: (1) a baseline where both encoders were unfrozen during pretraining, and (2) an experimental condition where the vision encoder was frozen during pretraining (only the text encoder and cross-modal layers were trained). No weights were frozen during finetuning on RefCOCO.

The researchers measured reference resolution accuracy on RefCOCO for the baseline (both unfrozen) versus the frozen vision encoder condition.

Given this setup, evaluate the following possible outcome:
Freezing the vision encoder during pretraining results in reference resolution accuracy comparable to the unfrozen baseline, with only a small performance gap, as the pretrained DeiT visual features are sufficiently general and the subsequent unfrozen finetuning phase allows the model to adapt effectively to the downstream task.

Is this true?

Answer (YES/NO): NO